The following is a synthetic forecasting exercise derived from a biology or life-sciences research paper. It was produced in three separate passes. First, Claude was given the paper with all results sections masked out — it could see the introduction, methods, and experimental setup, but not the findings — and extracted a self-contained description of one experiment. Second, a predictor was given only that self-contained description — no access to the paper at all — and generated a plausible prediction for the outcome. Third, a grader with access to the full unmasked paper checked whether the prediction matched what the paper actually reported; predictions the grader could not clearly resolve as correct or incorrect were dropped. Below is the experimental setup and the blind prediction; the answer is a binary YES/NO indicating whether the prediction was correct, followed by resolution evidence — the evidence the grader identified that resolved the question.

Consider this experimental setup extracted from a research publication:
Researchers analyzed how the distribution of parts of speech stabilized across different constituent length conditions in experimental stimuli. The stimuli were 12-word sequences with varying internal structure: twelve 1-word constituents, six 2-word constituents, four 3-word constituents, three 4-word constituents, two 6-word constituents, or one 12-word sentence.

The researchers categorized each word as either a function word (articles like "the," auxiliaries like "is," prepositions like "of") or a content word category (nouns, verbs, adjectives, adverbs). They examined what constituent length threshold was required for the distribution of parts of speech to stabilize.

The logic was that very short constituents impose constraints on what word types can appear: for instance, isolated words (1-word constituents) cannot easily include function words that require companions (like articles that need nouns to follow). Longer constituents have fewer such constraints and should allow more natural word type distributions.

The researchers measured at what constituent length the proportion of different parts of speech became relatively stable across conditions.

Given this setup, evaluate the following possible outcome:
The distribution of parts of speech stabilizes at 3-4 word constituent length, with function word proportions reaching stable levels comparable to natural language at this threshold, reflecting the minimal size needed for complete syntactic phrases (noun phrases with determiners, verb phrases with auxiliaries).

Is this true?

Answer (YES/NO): YES